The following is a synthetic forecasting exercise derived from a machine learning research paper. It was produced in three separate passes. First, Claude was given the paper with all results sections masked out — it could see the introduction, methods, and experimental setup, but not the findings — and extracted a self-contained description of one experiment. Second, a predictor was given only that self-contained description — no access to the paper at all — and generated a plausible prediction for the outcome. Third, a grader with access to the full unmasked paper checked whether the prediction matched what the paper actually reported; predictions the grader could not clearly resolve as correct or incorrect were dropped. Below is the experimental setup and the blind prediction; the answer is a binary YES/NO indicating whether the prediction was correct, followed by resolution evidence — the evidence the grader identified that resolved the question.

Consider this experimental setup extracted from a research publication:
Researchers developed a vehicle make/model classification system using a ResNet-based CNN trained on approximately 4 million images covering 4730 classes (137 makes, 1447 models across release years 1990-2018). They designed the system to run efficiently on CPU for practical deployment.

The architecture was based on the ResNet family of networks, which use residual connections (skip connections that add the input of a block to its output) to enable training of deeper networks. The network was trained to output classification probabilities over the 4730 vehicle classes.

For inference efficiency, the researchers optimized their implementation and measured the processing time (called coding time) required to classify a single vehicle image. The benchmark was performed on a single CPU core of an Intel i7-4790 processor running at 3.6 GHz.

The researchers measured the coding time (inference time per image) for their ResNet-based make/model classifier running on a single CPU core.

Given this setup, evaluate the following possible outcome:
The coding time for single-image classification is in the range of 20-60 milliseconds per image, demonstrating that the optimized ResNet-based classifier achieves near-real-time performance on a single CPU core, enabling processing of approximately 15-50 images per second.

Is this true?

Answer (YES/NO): YES